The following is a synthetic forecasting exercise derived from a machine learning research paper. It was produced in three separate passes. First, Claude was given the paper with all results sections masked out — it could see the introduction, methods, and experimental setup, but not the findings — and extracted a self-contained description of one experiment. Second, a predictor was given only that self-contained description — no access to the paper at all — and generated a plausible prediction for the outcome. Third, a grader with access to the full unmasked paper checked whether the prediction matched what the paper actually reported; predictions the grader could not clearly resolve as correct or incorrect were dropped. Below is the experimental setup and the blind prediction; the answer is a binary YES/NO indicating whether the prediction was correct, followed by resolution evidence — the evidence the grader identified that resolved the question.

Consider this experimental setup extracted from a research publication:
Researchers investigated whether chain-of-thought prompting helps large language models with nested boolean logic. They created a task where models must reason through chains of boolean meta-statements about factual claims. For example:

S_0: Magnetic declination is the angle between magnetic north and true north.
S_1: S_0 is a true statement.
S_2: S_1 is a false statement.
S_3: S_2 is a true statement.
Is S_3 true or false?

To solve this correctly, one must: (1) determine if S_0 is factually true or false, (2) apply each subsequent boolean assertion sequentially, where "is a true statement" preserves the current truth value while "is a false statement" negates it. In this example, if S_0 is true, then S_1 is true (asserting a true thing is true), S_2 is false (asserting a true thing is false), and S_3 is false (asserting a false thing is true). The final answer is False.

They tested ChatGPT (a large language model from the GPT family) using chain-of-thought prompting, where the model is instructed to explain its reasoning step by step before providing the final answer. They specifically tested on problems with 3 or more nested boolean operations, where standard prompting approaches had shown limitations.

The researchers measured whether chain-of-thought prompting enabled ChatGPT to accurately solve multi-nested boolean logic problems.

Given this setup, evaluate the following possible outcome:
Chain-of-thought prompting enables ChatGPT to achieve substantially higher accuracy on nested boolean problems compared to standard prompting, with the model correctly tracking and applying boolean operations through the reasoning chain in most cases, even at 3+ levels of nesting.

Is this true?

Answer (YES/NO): NO